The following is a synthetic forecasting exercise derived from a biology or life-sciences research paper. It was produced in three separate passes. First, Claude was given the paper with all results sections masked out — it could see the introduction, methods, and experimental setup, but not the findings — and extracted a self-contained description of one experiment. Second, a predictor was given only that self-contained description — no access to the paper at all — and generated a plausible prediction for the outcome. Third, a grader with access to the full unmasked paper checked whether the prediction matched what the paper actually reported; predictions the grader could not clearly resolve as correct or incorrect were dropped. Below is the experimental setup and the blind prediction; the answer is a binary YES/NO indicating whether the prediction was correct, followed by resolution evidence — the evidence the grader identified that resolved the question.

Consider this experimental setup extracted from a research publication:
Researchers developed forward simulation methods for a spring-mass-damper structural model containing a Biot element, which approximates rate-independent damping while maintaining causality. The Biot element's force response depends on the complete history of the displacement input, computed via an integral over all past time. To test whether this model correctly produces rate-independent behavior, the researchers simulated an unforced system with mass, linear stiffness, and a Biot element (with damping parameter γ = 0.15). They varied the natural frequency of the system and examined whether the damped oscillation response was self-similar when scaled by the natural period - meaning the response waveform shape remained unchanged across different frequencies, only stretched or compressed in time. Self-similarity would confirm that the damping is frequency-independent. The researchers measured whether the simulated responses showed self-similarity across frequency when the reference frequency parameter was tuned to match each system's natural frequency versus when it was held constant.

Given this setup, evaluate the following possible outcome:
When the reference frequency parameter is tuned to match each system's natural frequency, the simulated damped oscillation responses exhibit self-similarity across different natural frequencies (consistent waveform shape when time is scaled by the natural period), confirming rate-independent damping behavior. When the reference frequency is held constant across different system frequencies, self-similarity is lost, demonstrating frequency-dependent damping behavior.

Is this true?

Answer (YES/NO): NO